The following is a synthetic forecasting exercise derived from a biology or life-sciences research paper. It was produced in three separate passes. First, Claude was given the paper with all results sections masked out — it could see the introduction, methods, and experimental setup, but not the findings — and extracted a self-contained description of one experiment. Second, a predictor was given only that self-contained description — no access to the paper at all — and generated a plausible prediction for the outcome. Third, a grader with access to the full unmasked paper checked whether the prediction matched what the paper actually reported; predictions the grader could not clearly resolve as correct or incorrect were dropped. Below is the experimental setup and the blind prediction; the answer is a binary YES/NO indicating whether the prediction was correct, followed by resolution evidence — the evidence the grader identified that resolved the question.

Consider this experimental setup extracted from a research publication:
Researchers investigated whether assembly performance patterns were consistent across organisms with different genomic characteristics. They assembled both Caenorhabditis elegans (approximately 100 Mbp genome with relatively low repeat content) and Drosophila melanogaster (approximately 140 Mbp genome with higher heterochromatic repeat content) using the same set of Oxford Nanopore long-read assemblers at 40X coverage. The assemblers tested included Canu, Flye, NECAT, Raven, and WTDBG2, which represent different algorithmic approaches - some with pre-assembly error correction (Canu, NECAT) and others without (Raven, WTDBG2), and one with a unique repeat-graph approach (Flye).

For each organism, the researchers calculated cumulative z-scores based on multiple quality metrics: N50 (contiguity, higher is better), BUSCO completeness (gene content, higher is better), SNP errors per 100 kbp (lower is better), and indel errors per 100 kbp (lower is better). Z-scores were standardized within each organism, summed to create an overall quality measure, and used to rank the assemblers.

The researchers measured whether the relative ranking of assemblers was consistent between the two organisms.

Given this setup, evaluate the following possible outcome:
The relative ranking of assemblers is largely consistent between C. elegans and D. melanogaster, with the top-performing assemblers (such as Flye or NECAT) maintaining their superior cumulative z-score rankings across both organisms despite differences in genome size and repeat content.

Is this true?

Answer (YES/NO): YES